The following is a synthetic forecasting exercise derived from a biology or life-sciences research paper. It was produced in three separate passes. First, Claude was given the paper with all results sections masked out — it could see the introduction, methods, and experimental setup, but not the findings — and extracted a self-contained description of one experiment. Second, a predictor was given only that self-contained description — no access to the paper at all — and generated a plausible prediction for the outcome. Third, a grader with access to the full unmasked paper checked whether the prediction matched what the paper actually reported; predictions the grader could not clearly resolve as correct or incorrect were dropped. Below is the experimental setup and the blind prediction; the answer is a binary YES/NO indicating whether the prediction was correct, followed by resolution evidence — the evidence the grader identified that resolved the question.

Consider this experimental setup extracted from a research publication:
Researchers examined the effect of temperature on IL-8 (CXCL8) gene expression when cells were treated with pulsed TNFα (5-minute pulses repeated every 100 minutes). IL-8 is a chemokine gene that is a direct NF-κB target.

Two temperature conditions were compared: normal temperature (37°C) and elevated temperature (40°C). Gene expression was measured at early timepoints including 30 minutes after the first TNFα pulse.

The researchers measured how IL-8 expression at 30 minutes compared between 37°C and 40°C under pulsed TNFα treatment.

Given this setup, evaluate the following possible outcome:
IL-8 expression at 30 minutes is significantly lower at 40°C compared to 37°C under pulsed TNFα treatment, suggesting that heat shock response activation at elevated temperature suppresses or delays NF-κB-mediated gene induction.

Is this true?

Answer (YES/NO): NO